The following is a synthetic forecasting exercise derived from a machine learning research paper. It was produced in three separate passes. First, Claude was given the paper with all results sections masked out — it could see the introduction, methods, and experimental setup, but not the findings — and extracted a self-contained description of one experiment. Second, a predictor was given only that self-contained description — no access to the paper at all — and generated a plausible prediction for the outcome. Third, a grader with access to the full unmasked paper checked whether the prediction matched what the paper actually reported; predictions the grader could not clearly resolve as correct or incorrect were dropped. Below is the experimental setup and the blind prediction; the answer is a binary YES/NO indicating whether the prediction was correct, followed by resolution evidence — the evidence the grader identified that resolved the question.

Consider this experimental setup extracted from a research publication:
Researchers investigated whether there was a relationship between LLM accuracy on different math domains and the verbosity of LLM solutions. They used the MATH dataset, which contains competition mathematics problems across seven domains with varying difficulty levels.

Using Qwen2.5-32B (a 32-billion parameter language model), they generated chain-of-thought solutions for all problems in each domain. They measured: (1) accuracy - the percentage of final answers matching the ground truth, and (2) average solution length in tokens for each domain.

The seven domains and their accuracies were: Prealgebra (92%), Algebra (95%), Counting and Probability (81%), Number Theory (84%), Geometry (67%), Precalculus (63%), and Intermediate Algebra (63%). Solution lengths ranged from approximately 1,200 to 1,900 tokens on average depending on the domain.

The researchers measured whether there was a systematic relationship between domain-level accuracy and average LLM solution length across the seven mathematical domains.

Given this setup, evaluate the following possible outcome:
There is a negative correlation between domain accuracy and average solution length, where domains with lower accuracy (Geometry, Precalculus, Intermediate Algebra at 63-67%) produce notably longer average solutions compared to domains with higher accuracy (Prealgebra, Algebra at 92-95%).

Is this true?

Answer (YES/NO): YES